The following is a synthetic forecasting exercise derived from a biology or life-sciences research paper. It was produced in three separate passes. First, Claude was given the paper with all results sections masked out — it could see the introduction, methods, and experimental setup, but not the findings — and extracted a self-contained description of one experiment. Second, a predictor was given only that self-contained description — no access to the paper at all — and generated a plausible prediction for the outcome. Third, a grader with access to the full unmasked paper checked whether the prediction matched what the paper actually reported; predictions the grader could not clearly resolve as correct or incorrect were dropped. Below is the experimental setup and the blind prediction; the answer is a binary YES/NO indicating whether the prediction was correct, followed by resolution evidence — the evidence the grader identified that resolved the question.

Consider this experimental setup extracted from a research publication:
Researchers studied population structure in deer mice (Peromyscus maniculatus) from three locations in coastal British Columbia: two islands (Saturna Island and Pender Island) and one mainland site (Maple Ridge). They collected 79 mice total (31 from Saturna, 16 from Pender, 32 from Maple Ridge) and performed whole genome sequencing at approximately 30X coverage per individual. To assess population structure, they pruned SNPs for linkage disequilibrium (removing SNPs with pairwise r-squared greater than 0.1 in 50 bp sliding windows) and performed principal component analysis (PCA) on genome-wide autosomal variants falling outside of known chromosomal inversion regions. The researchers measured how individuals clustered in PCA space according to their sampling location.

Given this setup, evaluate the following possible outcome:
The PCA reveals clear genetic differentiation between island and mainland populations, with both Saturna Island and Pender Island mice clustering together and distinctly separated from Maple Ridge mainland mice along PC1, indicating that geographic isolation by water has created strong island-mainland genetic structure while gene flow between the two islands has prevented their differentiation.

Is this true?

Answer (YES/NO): NO